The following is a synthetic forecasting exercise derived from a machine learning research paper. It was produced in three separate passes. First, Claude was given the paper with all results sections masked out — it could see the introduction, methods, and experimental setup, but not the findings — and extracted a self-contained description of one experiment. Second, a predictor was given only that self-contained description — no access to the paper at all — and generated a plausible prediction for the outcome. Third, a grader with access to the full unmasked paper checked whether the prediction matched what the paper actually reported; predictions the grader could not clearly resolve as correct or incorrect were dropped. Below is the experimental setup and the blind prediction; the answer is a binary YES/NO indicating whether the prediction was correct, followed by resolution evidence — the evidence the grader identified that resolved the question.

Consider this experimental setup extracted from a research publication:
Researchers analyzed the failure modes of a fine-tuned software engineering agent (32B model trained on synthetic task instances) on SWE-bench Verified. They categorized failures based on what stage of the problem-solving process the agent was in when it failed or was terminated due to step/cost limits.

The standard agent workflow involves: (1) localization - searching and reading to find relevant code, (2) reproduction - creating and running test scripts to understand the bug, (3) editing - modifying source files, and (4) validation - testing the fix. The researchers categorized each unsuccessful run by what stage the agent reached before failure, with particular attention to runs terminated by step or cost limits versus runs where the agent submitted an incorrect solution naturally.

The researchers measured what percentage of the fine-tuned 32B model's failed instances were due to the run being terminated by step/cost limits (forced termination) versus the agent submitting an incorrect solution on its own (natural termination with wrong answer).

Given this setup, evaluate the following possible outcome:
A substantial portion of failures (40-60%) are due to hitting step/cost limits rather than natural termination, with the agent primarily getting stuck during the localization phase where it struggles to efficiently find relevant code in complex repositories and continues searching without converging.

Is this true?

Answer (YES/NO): YES